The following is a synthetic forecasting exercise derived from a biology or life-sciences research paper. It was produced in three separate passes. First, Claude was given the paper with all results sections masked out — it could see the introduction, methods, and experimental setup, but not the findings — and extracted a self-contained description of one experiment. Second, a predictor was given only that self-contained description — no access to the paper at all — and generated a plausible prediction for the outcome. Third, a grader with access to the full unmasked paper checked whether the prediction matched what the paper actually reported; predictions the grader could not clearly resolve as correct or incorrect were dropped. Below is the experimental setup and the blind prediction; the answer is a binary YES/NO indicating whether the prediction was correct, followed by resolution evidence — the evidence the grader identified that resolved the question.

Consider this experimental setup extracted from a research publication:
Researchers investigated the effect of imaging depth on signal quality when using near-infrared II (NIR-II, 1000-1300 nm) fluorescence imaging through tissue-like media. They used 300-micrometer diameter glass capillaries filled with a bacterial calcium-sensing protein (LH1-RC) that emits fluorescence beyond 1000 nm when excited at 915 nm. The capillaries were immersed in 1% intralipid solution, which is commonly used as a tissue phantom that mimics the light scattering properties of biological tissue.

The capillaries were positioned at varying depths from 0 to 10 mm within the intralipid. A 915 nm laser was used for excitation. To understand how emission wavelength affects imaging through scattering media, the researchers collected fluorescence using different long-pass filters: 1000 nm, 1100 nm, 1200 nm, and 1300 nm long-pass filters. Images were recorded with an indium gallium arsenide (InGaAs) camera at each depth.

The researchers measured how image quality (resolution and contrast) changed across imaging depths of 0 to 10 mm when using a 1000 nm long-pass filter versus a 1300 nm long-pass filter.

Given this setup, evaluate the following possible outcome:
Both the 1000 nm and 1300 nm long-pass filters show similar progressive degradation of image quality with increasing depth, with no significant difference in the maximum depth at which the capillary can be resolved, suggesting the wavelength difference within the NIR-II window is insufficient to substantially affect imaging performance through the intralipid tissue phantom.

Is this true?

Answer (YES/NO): NO